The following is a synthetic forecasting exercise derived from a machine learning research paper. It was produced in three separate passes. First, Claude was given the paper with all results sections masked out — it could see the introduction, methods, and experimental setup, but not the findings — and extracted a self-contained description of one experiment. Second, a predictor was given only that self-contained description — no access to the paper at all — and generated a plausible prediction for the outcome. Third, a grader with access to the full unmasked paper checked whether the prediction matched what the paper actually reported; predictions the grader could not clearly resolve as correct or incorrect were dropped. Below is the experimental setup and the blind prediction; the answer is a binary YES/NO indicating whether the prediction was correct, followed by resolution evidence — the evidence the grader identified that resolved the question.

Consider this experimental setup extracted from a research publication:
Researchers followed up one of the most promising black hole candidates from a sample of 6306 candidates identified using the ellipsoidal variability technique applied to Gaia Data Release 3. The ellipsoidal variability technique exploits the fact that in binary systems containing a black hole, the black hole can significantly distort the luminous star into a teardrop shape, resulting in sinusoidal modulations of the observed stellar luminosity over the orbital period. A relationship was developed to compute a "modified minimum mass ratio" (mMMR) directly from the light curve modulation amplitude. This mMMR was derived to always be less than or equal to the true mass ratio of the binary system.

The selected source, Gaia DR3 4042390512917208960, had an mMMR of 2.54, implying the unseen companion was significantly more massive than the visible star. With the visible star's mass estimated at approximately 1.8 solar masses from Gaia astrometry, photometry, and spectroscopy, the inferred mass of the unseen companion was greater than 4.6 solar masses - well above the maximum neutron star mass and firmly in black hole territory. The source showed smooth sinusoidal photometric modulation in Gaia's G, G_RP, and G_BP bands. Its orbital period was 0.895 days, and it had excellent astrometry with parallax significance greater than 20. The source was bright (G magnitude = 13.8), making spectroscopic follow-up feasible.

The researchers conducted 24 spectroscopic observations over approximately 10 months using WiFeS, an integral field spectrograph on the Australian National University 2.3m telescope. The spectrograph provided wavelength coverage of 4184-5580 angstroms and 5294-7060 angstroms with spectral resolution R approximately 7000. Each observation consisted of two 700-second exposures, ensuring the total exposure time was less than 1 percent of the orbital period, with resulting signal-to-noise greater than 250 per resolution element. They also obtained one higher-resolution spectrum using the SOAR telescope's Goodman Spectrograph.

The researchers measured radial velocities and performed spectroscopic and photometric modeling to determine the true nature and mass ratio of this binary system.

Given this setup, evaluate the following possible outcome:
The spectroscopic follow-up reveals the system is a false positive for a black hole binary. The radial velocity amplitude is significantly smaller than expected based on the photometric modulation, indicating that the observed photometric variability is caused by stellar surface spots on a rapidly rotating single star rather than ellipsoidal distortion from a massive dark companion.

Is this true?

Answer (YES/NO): NO